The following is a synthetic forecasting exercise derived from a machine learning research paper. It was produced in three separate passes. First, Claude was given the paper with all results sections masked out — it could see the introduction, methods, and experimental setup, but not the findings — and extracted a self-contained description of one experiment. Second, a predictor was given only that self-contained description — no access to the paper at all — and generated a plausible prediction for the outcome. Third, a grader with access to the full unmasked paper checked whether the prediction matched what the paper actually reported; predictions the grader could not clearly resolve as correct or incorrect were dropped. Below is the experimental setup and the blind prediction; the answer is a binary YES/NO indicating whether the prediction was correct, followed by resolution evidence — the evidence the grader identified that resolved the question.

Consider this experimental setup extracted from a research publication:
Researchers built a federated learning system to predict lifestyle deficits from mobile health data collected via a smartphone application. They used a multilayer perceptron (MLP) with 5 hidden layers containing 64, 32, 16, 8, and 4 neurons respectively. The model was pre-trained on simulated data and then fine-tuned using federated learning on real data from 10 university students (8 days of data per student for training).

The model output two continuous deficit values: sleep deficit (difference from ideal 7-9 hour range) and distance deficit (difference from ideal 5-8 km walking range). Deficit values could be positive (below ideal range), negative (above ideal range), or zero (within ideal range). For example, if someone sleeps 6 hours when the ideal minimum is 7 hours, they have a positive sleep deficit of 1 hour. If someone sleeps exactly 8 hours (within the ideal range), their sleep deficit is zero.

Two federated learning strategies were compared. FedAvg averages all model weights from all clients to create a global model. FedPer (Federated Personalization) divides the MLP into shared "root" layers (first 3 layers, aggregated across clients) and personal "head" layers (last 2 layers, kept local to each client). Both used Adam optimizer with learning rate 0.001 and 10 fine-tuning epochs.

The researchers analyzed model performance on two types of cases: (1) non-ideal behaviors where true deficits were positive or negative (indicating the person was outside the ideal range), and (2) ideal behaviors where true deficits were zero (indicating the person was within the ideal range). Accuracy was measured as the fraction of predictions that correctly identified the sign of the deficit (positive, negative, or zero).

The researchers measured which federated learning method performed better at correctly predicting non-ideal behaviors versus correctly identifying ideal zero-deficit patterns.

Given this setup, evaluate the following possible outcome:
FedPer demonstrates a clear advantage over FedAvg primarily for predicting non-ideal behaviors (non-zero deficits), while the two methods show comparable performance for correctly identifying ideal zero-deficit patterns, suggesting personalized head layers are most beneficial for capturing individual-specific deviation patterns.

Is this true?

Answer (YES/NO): NO